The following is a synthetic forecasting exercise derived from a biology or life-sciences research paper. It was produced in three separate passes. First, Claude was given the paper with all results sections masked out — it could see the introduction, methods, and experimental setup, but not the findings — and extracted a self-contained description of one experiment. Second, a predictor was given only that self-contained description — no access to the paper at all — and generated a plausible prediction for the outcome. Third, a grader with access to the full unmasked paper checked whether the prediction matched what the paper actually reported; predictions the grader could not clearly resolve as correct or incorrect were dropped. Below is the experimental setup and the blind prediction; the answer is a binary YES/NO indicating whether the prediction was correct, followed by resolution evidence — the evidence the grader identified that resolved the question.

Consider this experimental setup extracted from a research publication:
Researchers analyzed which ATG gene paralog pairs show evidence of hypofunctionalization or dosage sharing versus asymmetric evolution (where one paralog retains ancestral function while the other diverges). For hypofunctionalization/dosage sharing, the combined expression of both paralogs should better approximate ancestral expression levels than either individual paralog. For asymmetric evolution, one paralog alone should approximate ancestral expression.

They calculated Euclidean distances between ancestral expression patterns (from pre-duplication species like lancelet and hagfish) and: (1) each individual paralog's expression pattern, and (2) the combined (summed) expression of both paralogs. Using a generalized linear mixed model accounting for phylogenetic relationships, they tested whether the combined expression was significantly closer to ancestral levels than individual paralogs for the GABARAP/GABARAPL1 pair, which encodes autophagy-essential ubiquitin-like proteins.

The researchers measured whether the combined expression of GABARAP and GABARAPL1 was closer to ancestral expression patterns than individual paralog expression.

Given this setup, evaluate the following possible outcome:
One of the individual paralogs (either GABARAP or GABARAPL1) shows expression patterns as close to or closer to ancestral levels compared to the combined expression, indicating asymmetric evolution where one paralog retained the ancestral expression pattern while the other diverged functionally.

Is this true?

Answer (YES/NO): NO